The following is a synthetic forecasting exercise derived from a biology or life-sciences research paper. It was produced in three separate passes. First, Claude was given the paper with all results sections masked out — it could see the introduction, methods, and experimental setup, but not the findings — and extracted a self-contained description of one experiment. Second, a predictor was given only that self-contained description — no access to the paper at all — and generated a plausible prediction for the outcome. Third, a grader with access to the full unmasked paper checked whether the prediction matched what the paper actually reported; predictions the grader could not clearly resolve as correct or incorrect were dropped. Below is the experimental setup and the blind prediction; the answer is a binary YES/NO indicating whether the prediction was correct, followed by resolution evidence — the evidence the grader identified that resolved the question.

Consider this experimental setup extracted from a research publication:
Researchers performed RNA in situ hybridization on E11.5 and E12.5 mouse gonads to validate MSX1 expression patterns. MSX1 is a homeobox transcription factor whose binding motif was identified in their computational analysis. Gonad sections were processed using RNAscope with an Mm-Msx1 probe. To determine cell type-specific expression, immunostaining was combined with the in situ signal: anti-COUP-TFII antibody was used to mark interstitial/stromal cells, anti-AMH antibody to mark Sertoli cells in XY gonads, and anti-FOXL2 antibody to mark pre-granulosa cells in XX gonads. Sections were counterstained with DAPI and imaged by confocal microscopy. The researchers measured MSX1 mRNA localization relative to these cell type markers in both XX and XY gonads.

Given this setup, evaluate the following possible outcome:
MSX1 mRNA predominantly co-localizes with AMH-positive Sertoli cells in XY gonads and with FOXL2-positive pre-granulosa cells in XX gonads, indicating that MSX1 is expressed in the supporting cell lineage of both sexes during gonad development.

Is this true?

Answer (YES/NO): NO